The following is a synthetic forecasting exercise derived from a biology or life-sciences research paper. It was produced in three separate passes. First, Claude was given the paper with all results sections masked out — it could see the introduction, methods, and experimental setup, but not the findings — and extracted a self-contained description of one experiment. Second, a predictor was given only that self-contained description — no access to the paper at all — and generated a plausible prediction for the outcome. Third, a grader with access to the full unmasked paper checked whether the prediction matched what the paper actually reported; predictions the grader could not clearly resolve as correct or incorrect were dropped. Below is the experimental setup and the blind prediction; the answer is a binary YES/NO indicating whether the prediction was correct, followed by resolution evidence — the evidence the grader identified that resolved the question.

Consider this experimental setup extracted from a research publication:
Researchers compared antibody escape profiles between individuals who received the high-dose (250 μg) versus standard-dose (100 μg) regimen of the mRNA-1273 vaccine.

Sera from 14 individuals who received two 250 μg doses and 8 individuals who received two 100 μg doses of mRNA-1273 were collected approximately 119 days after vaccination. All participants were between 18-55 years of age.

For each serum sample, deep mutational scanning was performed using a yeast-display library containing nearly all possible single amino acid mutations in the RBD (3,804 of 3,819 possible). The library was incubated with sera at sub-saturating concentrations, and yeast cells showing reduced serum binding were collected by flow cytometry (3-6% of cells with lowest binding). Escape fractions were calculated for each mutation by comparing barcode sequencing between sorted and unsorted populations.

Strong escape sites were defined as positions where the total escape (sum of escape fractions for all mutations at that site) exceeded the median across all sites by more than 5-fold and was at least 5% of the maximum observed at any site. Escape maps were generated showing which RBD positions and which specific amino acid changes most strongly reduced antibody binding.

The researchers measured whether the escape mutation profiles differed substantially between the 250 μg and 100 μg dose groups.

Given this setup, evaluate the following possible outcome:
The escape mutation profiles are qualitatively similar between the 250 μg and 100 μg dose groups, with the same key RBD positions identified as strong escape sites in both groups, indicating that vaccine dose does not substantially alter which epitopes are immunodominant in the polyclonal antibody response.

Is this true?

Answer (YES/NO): YES